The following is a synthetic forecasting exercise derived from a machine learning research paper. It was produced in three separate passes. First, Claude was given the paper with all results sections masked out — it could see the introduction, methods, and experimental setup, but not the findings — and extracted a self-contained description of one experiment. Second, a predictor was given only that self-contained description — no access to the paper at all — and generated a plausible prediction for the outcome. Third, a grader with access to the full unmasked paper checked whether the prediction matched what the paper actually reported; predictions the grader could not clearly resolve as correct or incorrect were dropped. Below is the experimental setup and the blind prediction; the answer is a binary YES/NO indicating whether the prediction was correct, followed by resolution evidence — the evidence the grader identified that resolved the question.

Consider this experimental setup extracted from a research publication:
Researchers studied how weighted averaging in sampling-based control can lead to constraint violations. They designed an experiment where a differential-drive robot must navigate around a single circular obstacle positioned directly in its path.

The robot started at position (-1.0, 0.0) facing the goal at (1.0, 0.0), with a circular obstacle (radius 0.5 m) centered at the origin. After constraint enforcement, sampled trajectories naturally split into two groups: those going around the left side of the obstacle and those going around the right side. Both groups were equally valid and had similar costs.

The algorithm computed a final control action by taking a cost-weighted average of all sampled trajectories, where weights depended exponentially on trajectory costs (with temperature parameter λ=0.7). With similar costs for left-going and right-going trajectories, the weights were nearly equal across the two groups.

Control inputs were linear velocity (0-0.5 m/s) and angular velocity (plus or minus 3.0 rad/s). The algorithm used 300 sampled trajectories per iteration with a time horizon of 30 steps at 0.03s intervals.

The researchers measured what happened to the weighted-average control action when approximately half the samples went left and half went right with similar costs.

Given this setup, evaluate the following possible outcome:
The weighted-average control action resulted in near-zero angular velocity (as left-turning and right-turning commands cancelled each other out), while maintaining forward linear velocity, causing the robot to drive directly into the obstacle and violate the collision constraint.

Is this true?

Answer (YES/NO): NO